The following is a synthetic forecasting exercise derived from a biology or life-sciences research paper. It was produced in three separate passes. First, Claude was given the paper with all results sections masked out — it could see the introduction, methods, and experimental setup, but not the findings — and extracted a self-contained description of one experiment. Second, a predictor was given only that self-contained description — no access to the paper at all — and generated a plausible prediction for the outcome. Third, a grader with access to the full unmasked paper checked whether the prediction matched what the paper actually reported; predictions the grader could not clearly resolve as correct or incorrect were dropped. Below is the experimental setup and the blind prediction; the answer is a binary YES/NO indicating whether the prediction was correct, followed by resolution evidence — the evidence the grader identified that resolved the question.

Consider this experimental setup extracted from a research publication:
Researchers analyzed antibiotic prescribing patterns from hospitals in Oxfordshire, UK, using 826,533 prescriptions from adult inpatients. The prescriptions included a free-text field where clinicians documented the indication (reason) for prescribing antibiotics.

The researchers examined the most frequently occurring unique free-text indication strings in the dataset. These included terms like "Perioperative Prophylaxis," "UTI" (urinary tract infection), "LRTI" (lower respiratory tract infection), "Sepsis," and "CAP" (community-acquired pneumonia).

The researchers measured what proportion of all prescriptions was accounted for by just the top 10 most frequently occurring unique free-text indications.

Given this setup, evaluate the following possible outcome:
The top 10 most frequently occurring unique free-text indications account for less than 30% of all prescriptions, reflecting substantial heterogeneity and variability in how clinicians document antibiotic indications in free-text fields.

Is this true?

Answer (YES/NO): NO